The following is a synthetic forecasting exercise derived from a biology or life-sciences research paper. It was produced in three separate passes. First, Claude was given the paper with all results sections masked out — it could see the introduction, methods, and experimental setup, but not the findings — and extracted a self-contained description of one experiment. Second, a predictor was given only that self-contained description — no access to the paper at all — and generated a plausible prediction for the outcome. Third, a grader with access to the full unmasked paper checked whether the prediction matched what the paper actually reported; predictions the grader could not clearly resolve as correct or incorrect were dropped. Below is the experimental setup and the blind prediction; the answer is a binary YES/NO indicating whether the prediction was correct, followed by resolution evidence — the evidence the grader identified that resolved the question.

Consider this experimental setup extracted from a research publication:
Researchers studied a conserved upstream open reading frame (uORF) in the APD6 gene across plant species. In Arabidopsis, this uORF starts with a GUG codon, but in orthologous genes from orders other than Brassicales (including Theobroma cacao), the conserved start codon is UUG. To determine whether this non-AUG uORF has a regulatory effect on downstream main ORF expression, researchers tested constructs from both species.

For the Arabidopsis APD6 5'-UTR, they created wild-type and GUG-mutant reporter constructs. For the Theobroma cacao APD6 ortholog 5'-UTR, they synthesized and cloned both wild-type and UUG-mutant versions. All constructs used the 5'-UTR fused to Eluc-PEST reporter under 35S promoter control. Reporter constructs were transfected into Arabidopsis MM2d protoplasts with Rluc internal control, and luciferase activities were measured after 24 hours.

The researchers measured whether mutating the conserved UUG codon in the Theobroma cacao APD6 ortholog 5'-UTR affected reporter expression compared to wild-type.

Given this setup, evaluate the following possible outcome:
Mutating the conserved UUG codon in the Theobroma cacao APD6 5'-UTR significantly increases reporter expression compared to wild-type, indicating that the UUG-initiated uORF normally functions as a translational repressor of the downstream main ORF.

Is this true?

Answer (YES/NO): NO